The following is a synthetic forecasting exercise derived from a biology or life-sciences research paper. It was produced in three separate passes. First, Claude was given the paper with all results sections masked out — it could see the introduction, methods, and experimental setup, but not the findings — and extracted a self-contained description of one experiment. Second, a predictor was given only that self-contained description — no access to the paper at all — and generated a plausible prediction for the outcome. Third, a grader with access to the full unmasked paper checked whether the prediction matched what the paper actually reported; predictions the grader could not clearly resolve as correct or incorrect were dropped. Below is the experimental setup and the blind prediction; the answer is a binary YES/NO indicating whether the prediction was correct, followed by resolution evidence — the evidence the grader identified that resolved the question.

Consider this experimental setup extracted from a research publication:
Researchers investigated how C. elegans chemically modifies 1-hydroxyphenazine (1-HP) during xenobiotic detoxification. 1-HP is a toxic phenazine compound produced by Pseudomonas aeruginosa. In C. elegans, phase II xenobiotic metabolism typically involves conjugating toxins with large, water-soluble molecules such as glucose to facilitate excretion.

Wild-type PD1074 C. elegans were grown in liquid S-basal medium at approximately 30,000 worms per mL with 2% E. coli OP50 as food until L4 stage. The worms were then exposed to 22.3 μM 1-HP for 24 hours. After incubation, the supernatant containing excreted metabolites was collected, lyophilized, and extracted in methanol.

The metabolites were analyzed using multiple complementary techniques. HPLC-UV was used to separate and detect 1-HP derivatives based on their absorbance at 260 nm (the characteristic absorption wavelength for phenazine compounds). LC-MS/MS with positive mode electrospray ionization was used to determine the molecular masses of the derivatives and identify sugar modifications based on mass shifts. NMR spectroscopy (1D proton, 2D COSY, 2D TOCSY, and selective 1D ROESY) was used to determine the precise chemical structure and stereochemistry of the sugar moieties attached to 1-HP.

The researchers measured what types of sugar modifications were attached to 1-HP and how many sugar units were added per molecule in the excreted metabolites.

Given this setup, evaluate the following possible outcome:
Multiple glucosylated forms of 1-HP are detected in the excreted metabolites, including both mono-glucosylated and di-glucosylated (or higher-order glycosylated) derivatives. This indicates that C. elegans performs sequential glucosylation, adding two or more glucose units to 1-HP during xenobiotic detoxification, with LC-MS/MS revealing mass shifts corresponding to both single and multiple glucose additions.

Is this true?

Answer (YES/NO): YES